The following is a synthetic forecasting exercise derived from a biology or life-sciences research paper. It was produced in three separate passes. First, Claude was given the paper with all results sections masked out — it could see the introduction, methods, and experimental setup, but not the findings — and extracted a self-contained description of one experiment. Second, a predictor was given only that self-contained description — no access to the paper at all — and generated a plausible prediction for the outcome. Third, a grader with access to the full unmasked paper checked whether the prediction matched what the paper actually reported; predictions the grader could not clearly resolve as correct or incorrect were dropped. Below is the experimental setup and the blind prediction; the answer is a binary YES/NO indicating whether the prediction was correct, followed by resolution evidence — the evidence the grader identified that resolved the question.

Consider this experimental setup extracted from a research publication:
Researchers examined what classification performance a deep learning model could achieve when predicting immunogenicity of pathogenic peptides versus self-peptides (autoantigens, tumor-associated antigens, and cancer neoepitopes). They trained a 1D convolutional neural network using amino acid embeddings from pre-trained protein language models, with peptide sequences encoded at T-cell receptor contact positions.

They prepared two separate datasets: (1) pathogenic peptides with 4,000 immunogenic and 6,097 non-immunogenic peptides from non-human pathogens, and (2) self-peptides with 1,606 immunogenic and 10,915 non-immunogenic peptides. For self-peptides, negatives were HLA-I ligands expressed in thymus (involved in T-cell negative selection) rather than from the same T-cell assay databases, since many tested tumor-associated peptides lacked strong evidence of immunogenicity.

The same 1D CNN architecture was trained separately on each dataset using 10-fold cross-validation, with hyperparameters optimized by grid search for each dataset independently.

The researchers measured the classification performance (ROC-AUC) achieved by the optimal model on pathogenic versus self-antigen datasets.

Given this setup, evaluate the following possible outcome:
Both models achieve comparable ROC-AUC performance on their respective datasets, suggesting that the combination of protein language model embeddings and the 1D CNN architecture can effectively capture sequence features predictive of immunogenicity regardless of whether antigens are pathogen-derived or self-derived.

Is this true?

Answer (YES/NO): NO